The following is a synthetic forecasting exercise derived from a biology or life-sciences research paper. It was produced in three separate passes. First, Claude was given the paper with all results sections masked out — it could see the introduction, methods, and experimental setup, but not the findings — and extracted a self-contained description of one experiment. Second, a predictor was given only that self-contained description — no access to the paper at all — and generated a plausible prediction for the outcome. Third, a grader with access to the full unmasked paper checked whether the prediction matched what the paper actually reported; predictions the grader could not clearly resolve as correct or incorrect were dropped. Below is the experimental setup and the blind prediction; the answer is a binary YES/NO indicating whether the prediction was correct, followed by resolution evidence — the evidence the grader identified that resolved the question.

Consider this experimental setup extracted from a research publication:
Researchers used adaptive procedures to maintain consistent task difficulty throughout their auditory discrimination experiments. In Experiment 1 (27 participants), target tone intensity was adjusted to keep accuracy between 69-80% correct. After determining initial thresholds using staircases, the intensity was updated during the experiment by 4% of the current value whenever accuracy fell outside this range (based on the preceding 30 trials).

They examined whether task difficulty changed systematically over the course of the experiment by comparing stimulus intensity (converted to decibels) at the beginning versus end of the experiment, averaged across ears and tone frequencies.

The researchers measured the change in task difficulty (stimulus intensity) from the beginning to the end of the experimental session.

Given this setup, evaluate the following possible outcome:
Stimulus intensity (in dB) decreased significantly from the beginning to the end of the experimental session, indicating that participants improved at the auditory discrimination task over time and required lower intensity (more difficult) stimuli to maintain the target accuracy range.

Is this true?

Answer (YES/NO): NO